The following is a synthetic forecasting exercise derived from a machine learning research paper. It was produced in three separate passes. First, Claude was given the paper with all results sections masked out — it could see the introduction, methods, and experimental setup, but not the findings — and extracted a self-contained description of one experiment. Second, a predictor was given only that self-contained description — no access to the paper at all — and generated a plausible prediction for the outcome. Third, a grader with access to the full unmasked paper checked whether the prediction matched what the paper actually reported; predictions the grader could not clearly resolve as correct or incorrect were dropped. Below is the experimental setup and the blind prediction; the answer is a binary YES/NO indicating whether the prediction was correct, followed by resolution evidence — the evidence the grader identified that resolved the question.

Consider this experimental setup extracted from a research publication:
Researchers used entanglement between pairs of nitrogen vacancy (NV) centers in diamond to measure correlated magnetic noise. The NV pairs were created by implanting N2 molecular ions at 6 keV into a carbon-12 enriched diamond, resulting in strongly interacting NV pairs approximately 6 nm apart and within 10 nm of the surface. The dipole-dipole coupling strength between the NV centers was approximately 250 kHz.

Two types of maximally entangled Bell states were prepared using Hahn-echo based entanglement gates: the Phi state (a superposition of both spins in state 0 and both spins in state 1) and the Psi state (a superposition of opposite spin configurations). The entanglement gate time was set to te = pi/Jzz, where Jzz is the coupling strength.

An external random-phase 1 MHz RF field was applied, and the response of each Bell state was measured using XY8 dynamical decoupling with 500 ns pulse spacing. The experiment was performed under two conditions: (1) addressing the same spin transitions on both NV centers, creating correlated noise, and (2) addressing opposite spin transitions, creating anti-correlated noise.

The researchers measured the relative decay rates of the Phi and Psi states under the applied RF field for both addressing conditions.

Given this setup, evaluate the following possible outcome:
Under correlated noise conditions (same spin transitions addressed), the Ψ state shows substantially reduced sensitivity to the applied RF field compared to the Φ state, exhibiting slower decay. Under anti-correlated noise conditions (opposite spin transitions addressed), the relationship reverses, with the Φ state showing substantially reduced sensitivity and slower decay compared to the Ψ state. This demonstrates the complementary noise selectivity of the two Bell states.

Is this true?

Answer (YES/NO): YES